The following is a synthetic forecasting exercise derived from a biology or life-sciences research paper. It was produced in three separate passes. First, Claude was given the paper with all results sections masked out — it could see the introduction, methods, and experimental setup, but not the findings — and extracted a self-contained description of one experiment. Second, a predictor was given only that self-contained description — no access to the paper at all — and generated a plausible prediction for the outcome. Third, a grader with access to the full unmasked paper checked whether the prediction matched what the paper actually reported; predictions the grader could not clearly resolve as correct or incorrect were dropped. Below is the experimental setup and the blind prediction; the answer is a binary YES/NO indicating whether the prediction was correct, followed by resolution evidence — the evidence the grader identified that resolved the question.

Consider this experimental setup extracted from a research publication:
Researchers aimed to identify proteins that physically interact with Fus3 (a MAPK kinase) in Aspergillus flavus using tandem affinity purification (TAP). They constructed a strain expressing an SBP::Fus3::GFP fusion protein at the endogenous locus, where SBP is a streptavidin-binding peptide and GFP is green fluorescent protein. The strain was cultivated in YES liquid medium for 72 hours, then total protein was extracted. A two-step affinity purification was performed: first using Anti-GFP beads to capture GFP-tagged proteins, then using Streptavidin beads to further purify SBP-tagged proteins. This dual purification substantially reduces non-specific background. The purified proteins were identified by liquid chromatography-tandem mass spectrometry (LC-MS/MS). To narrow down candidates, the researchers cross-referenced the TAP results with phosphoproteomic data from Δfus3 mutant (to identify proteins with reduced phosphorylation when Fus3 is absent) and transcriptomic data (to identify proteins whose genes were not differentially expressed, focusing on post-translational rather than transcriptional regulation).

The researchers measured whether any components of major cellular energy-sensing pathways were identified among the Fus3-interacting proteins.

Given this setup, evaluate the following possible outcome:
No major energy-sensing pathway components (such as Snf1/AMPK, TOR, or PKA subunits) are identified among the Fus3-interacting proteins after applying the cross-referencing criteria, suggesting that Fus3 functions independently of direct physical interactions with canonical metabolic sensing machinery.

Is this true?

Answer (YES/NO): NO